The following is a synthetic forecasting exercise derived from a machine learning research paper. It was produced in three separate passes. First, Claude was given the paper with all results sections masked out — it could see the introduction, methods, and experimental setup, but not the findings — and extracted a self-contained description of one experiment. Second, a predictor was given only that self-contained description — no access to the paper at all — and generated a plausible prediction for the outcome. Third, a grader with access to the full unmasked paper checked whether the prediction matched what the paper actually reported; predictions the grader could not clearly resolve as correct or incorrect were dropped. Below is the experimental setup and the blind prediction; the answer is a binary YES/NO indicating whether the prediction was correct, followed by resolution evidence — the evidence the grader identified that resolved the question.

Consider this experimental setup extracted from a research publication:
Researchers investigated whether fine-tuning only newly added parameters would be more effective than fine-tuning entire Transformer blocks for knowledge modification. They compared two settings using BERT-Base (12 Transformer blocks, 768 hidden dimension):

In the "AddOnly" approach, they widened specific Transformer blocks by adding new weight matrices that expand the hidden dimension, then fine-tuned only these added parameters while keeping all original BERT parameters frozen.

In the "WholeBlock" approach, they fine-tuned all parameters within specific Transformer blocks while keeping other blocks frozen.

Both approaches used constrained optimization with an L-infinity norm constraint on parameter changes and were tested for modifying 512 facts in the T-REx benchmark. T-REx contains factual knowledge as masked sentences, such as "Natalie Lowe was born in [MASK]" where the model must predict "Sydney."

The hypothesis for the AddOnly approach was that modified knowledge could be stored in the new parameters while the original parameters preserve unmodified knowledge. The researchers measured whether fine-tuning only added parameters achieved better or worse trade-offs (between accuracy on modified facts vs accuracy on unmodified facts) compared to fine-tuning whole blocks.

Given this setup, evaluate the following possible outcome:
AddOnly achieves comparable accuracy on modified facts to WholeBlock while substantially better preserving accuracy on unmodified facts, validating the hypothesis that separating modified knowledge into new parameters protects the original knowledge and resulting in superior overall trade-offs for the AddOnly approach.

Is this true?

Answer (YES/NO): NO